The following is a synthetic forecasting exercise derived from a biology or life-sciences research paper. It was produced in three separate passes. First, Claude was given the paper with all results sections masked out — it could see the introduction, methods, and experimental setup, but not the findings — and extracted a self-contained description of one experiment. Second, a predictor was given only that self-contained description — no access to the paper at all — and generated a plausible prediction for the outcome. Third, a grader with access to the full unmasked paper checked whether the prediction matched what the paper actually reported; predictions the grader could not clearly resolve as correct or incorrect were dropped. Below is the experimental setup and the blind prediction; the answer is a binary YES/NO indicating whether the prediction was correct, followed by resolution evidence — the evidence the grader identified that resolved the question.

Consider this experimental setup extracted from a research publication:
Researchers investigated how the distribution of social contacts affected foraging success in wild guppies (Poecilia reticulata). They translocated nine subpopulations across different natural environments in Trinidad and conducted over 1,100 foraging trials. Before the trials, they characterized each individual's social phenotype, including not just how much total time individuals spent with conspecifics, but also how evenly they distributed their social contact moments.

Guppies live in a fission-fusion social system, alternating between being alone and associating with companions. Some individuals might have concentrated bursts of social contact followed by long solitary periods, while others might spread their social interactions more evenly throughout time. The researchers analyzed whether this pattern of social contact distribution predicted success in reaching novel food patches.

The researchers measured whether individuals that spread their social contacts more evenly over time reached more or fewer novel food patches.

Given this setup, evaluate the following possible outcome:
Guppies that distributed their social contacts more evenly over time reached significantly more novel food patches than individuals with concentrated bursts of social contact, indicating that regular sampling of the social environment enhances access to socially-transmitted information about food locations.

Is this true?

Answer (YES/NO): YES